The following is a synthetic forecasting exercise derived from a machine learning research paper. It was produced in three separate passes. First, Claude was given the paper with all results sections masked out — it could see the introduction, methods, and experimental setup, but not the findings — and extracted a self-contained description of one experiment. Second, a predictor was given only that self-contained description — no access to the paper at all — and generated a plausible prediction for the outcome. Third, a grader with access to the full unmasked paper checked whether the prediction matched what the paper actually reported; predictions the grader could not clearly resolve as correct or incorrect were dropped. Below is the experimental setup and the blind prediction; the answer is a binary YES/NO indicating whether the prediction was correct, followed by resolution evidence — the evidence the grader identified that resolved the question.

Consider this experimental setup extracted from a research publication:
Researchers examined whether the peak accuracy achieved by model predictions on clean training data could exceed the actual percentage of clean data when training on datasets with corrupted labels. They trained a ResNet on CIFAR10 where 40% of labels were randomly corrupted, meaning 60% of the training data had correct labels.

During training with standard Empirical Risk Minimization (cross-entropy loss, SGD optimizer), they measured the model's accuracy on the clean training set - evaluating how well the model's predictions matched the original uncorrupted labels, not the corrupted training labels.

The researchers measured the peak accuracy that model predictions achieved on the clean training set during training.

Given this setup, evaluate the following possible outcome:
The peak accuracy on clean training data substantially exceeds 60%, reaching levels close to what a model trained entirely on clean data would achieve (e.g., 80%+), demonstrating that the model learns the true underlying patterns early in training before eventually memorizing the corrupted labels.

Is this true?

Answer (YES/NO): YES